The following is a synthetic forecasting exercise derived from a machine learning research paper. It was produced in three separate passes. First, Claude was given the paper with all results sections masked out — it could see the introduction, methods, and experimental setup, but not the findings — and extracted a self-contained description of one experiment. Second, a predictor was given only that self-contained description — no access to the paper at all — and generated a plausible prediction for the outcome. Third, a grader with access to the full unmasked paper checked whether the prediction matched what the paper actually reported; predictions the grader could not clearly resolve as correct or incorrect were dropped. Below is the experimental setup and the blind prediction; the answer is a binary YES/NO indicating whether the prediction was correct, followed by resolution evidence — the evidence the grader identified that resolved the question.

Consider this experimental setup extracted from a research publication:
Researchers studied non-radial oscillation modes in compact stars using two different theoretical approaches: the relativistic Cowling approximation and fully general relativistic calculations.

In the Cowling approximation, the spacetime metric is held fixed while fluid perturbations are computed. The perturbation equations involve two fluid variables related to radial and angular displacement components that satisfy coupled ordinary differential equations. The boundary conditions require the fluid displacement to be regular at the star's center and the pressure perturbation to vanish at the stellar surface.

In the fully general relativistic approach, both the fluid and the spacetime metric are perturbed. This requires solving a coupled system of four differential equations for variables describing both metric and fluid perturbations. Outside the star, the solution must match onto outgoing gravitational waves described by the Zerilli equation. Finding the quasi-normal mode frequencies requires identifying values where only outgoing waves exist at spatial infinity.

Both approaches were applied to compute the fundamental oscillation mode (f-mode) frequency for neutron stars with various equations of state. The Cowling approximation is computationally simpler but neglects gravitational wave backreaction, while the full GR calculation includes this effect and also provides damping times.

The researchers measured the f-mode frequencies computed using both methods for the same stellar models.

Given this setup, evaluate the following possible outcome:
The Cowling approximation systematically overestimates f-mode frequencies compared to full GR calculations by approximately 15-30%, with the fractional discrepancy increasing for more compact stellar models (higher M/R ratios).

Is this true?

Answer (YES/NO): NO